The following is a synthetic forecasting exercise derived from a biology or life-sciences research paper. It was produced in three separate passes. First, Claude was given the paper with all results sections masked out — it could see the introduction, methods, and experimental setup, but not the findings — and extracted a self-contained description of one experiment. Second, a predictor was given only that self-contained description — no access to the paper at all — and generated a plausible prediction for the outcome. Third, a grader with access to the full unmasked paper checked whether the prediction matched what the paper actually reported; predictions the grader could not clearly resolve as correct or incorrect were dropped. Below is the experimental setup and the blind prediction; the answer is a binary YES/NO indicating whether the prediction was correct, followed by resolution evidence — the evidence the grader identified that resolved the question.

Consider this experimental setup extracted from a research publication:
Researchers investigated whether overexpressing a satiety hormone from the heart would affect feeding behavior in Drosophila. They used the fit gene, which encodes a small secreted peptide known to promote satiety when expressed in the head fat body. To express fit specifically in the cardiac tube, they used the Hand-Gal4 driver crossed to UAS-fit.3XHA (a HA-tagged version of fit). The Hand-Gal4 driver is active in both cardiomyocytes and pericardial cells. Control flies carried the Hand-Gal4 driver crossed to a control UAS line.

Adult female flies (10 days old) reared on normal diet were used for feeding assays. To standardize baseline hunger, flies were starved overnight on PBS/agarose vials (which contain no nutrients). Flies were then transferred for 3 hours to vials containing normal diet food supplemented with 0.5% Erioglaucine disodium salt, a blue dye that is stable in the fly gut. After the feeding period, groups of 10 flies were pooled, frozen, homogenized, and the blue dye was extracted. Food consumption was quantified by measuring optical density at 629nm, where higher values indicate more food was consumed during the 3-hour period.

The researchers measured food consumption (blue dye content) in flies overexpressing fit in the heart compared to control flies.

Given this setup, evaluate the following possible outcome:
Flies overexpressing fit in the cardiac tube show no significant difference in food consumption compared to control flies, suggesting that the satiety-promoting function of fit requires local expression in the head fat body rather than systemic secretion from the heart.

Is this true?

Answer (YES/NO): NO